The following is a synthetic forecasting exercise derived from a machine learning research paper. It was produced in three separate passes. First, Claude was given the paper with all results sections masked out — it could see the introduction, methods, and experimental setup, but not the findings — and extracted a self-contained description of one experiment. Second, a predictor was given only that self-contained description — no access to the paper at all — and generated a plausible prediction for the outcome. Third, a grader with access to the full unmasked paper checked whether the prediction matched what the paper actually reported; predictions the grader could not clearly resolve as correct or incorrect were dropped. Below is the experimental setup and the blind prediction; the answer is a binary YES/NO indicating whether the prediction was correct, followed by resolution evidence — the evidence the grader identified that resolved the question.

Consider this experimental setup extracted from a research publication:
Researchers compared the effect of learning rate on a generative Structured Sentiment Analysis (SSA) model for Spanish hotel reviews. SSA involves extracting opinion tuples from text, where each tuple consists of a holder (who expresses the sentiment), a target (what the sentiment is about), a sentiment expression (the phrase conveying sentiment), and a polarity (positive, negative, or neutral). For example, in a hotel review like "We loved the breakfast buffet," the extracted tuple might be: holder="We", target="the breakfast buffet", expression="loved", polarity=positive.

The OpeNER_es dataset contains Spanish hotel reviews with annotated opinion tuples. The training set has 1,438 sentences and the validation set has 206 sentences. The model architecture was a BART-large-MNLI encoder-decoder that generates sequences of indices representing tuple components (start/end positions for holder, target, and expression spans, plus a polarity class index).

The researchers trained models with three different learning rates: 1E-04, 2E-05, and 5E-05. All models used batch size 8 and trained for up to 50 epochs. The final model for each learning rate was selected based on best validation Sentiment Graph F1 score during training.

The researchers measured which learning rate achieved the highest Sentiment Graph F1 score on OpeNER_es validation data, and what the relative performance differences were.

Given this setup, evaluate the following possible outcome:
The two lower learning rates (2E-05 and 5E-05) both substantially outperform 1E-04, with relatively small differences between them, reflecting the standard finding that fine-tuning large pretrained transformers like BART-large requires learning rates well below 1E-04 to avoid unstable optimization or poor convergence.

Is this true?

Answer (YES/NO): NO